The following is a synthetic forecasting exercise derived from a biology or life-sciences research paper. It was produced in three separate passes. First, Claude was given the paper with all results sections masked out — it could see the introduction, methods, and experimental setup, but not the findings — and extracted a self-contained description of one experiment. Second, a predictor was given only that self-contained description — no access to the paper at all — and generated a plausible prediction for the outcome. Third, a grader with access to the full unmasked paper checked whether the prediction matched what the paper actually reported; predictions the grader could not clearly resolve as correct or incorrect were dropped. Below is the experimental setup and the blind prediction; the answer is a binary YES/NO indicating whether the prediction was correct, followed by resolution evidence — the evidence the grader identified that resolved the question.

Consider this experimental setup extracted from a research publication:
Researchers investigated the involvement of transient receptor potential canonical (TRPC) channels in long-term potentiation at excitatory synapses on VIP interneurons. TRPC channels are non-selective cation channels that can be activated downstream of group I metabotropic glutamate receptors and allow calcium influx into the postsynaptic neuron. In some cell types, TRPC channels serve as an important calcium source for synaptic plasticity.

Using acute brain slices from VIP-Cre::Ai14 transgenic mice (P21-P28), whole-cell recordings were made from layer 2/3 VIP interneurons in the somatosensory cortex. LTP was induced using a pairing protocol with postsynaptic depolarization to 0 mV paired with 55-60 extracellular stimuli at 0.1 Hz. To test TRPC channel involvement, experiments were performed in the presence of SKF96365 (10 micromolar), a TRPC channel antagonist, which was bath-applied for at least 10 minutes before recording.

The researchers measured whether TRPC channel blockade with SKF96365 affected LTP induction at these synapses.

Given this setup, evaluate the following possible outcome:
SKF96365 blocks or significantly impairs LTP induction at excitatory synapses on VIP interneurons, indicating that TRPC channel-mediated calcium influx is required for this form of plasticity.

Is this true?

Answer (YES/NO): NO